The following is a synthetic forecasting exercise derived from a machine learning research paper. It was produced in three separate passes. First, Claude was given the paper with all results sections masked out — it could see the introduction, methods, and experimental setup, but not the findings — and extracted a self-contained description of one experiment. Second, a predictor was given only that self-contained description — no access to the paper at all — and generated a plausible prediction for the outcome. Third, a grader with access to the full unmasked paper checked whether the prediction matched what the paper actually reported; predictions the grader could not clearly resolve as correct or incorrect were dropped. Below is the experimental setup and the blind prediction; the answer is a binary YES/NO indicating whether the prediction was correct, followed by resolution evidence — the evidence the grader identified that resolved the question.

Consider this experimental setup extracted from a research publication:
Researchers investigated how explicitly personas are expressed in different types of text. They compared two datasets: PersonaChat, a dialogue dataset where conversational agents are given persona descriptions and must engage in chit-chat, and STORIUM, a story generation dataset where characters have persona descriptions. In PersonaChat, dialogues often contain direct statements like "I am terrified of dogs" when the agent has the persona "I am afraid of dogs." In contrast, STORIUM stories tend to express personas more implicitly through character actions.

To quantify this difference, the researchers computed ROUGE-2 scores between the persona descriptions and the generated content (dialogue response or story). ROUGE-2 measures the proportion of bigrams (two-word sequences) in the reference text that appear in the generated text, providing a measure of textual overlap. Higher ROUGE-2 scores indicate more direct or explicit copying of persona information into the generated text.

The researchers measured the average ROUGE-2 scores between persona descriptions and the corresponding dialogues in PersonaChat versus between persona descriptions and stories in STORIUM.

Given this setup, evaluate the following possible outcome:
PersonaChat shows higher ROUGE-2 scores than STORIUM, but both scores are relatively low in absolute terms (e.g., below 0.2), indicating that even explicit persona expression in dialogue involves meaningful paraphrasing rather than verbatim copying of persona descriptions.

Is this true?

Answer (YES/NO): YES